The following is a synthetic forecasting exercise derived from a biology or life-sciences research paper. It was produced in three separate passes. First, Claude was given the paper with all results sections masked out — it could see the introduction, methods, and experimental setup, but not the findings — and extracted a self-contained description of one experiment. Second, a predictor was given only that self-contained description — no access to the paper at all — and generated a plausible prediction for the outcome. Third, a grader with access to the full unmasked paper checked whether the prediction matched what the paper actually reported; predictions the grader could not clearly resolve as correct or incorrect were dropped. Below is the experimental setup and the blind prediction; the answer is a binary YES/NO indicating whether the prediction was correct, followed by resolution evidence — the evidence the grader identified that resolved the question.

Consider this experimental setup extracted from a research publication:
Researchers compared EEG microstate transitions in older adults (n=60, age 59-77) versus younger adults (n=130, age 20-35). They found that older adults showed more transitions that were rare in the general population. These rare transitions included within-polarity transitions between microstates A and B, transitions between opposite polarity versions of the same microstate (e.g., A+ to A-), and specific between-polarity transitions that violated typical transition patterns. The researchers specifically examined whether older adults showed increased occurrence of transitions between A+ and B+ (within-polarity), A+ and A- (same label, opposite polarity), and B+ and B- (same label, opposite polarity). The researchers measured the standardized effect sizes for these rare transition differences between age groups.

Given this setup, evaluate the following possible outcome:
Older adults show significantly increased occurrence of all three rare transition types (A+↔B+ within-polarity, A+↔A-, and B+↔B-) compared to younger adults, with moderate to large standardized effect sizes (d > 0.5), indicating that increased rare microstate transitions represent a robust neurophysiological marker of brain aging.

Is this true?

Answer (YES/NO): YES